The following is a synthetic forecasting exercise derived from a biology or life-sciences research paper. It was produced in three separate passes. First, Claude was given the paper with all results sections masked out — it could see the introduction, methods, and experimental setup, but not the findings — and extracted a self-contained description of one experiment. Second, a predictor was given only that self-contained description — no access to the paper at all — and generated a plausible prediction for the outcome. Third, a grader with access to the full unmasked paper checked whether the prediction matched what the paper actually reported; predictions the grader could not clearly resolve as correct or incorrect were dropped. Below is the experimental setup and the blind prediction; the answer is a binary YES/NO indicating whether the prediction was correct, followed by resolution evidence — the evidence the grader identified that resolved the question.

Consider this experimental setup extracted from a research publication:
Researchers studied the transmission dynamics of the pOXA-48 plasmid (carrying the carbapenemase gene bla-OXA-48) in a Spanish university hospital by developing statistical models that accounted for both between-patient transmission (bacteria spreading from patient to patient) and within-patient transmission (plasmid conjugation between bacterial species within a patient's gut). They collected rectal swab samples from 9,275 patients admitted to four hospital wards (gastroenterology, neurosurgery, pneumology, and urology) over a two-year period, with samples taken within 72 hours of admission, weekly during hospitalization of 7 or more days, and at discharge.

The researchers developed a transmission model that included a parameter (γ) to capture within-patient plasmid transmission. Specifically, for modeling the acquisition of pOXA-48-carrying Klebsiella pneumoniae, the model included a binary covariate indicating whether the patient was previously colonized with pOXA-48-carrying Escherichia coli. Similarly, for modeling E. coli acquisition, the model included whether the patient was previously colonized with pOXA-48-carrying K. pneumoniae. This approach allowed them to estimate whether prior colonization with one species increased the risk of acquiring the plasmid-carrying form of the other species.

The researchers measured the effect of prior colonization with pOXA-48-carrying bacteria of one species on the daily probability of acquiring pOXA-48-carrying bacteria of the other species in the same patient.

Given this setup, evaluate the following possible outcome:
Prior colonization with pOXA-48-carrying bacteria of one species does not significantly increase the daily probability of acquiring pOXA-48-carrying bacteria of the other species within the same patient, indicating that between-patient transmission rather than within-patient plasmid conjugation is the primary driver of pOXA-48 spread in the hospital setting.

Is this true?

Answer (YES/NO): NO